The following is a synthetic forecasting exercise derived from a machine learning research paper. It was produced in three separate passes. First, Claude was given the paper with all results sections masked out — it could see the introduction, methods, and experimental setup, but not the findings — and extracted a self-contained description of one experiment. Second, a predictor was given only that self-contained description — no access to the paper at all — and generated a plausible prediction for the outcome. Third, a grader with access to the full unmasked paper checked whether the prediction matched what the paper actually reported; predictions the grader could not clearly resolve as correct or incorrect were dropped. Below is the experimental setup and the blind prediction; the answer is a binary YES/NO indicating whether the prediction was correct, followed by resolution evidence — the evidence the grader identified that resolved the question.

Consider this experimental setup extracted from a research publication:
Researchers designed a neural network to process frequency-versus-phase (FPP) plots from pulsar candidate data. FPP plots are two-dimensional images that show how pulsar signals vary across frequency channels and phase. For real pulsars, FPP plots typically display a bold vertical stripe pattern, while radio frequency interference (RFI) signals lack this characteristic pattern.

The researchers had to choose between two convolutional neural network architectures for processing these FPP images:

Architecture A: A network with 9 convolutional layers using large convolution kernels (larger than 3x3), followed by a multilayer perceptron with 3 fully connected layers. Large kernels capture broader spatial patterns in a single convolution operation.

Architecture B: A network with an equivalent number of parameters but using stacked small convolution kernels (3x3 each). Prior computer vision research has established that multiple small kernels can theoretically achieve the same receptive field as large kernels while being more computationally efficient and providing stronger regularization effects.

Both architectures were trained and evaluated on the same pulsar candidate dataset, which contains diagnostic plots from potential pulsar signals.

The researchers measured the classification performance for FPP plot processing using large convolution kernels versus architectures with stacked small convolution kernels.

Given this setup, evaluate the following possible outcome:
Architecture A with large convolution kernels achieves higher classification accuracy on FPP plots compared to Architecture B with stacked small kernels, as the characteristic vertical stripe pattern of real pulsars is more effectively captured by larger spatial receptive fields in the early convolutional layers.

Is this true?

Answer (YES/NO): YES